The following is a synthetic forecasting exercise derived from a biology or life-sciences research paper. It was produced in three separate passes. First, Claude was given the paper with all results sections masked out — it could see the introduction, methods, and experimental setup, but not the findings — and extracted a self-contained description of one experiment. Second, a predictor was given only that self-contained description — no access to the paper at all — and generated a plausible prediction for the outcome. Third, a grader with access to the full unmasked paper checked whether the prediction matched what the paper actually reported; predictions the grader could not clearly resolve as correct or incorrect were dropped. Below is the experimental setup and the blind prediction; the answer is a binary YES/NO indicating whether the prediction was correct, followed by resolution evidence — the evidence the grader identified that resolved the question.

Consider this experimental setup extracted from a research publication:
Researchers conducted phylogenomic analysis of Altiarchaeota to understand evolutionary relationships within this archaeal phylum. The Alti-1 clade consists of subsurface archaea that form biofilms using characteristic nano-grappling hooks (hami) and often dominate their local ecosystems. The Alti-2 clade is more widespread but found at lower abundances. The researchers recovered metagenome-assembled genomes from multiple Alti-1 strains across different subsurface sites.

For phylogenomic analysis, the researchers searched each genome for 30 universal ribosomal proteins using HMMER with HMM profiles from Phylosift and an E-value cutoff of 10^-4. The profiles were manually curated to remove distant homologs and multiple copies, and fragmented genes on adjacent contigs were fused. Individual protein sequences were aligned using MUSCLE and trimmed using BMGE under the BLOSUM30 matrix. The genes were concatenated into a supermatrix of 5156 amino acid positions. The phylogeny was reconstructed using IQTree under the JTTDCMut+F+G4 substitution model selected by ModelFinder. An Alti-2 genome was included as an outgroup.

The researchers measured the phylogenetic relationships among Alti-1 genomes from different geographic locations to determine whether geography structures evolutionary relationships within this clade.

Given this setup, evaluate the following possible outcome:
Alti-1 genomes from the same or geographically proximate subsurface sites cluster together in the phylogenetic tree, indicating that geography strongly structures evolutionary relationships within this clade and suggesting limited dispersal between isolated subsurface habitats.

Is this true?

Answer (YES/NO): YES